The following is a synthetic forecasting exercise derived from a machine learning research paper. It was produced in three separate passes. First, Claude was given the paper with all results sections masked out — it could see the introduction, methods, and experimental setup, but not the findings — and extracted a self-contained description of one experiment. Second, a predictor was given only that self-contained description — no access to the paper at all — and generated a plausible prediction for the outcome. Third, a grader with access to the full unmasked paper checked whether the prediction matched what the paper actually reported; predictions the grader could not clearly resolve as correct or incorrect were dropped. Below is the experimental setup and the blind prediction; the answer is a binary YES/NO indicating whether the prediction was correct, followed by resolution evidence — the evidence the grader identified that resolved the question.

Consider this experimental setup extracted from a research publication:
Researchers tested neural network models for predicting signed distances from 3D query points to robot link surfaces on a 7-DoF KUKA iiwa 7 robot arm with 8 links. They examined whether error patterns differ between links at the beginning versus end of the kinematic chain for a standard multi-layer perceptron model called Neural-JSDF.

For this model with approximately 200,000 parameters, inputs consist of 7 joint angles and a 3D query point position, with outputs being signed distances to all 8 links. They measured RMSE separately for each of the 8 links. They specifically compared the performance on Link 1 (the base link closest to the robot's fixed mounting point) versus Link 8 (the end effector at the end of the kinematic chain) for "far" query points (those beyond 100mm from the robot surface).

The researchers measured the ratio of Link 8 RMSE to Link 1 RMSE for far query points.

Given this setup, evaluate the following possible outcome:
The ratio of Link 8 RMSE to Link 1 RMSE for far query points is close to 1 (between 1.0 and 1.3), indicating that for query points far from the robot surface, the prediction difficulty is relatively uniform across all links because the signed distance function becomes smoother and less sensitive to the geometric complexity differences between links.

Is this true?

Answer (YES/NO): NO